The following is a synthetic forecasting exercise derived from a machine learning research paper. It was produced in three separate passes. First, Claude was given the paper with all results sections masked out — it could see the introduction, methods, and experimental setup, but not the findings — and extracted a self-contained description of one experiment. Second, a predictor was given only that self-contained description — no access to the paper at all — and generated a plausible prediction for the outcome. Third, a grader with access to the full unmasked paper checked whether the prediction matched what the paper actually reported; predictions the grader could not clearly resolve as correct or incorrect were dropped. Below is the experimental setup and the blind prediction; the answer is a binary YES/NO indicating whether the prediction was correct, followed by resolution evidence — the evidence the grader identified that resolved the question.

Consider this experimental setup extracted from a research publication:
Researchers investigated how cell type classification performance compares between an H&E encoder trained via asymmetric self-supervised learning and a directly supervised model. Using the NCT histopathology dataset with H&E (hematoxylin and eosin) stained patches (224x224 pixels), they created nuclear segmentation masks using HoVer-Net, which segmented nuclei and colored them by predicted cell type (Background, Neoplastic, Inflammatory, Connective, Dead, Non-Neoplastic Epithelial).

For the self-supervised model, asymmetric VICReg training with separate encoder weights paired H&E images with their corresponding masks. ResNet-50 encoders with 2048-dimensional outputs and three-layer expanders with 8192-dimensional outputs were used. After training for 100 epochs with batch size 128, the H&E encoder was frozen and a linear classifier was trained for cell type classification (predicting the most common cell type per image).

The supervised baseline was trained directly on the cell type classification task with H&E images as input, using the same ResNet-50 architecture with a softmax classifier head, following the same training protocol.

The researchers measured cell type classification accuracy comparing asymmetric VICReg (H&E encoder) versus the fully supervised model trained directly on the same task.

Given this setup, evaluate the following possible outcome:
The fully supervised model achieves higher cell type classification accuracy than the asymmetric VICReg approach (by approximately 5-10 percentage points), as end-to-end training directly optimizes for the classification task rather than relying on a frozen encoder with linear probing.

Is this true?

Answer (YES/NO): NO